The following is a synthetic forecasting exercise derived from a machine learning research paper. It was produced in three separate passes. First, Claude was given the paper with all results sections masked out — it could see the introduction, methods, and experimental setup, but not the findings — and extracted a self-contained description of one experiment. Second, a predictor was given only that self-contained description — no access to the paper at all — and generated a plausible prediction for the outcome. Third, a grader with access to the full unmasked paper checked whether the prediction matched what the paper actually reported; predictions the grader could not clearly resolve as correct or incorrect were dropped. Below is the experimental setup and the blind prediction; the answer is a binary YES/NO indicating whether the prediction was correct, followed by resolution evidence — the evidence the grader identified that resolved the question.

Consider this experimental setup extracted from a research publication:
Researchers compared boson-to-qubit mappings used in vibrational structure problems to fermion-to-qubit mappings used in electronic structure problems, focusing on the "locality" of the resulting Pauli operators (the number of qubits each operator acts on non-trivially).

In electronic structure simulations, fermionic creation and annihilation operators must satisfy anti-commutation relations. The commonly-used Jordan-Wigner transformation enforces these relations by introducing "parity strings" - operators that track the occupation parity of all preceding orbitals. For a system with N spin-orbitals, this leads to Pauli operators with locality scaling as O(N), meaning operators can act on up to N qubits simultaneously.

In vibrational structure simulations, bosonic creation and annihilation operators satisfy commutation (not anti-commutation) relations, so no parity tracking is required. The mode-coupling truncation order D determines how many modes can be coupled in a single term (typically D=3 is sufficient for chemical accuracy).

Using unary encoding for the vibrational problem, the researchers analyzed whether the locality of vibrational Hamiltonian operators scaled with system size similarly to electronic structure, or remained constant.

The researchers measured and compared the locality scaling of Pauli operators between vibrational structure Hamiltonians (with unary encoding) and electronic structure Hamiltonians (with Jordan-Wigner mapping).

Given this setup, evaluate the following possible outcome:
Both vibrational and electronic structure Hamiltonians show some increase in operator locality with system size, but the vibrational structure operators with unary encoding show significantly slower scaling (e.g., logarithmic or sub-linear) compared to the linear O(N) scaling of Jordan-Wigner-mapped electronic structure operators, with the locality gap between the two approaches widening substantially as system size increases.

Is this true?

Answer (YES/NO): NO